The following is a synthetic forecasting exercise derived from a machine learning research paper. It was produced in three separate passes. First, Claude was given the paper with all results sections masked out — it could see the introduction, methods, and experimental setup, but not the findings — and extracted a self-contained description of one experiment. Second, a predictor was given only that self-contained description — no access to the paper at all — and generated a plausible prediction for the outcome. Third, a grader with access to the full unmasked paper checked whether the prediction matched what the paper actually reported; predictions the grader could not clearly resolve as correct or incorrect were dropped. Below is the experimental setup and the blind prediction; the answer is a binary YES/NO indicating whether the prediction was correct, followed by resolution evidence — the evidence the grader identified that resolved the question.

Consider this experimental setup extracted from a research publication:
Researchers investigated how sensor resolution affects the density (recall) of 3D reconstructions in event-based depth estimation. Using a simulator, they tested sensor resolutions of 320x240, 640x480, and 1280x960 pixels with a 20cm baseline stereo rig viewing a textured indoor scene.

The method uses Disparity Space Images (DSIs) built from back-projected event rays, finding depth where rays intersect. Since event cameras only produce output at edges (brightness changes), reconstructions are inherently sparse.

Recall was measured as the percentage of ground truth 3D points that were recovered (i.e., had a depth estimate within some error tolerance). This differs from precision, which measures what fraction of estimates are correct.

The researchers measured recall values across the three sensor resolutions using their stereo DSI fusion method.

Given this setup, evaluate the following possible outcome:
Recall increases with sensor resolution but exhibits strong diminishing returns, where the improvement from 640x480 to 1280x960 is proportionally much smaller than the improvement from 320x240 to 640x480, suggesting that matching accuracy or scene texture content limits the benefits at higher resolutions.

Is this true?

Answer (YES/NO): NO